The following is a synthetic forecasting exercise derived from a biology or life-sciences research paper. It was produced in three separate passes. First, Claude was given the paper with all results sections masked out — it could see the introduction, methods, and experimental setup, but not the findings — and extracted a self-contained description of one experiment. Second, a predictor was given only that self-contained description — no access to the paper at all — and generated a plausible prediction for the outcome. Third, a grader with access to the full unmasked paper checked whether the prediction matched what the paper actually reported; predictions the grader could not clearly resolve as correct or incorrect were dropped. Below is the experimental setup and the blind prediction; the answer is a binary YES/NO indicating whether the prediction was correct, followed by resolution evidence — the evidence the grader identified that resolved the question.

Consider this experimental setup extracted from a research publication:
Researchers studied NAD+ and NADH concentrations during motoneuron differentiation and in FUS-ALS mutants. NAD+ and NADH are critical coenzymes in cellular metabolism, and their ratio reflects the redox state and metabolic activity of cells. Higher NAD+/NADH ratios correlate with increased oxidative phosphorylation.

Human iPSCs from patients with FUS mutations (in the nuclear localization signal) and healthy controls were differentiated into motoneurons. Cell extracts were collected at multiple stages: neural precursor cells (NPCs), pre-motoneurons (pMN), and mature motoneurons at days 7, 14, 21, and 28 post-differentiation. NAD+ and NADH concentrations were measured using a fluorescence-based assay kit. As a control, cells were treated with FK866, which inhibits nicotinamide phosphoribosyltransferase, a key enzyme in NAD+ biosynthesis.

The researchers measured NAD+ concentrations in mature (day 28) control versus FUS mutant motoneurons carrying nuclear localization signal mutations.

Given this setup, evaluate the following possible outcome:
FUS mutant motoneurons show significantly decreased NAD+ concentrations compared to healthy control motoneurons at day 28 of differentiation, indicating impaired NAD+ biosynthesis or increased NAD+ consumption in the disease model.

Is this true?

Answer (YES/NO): NO